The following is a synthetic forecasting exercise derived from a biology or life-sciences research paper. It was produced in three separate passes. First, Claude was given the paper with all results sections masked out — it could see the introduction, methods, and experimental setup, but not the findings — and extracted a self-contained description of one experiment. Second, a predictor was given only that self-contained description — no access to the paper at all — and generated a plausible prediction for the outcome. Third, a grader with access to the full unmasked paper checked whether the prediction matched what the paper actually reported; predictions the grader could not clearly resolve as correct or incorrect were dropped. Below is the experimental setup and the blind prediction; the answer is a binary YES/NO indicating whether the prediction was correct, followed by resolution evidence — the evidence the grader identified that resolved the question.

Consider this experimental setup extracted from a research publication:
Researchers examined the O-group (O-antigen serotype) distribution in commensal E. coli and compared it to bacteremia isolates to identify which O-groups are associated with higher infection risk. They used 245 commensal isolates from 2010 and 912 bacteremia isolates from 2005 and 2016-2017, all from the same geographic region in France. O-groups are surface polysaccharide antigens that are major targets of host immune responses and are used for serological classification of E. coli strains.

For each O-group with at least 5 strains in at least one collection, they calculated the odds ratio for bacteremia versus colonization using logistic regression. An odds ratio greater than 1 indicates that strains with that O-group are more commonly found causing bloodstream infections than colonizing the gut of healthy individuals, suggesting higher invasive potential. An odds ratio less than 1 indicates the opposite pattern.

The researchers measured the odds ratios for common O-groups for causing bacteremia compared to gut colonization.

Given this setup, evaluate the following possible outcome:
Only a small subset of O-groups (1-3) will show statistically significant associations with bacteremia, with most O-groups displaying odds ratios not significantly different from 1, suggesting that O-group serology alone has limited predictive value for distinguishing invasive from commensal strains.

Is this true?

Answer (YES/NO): YES